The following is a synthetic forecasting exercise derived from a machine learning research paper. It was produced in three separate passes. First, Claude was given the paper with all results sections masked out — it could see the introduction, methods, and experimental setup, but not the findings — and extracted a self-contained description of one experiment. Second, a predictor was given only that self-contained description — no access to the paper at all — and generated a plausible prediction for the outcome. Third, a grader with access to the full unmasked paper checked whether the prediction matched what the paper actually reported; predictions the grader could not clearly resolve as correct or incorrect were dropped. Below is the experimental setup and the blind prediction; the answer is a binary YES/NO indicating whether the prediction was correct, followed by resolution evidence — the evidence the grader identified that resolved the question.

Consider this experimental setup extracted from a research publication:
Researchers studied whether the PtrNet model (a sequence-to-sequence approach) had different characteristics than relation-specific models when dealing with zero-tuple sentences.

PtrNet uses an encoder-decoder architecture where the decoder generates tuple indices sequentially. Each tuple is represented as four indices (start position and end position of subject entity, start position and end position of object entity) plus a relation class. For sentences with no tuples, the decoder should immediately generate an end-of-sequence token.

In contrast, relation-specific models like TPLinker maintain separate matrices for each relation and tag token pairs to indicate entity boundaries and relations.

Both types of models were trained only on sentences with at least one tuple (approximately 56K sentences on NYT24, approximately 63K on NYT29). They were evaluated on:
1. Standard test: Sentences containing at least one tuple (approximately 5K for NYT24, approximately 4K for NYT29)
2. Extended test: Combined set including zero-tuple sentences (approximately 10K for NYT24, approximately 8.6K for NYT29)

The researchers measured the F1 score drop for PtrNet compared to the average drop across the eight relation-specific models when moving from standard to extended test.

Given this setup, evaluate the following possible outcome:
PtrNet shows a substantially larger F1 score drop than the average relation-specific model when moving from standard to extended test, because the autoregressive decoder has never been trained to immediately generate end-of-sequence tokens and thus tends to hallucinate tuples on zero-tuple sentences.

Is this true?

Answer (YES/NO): YES